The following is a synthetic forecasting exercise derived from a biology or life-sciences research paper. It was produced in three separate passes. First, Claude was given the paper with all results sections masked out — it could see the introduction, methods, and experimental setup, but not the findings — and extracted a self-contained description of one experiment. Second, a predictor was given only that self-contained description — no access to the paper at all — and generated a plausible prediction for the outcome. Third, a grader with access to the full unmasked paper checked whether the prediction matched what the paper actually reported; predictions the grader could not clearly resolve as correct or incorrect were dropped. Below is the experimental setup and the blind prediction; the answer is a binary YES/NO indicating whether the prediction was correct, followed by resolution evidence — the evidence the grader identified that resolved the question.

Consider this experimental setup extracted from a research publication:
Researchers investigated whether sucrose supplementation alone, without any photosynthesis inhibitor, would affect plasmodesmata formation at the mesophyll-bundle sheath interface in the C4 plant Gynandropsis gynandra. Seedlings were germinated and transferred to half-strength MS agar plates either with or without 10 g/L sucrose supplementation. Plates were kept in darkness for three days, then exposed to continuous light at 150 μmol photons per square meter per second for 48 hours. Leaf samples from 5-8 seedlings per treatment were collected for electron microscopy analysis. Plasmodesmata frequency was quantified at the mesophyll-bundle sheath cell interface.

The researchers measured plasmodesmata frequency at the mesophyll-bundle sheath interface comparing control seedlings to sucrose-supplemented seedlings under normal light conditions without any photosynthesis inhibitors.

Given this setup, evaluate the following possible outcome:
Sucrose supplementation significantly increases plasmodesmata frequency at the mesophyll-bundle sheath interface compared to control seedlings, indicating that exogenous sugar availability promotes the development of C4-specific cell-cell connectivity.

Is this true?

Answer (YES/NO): NO